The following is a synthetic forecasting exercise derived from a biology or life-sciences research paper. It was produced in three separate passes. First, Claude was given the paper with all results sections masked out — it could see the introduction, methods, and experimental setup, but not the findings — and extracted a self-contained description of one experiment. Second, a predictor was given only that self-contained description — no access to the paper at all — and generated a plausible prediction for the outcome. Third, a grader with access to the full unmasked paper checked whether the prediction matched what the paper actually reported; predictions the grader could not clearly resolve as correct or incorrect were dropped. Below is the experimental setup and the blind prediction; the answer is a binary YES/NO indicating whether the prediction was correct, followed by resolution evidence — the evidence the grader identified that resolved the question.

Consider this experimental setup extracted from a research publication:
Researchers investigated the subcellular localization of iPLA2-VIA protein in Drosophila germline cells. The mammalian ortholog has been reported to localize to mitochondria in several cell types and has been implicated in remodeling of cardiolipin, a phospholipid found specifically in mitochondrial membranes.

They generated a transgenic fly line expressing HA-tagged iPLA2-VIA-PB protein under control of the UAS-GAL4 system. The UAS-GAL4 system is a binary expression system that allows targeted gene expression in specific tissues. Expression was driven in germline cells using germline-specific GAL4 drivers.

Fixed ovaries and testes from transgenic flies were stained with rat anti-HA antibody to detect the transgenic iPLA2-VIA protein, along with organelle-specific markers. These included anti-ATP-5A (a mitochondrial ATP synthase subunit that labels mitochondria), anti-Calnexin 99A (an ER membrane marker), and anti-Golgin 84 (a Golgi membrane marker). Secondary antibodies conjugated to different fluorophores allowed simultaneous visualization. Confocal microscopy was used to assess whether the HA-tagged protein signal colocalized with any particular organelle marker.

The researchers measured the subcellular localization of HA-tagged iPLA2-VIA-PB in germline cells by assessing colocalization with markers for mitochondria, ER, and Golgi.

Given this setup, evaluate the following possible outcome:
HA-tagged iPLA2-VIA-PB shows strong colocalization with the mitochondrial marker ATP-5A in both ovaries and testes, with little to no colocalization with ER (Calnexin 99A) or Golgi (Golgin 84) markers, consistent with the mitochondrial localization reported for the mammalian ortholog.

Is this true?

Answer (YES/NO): NO